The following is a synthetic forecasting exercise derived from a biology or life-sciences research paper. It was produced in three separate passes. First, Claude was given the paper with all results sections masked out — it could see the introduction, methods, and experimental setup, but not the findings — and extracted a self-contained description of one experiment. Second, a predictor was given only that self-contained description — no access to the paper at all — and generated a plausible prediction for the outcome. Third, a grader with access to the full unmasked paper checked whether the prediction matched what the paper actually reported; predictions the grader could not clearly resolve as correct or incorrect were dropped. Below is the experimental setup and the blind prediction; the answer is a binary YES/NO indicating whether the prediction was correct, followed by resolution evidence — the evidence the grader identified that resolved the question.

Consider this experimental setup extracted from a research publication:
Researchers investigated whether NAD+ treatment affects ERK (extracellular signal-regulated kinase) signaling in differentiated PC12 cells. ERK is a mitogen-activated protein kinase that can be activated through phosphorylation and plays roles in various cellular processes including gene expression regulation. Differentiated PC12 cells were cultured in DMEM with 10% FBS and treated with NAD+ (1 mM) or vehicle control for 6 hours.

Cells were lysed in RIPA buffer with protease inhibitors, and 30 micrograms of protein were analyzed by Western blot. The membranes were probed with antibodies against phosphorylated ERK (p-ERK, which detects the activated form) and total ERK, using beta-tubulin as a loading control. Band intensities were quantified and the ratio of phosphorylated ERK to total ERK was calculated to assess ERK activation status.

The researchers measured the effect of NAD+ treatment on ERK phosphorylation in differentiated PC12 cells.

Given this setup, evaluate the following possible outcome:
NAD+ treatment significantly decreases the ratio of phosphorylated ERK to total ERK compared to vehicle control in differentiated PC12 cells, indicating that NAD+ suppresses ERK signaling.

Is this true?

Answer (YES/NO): NO